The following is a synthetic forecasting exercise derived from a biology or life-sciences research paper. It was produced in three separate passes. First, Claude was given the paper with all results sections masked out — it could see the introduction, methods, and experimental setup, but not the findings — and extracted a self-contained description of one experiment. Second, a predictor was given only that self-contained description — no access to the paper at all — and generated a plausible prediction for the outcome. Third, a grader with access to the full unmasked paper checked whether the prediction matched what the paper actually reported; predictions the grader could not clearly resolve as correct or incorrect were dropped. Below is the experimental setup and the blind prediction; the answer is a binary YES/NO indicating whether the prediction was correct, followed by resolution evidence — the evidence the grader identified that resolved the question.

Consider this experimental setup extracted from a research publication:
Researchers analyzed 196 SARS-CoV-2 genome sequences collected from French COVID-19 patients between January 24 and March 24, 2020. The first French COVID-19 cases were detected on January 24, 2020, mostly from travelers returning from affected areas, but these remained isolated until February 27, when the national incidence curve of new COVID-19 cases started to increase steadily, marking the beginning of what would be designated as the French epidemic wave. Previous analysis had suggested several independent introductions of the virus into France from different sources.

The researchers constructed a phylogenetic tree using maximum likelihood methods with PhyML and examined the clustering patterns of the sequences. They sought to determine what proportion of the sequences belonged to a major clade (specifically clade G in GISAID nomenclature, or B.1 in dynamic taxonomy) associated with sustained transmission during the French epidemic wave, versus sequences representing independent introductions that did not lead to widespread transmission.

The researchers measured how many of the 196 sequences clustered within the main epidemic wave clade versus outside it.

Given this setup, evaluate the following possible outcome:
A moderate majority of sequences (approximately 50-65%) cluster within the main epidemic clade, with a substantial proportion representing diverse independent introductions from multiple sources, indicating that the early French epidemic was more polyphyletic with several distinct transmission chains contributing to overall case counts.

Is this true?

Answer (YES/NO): NO